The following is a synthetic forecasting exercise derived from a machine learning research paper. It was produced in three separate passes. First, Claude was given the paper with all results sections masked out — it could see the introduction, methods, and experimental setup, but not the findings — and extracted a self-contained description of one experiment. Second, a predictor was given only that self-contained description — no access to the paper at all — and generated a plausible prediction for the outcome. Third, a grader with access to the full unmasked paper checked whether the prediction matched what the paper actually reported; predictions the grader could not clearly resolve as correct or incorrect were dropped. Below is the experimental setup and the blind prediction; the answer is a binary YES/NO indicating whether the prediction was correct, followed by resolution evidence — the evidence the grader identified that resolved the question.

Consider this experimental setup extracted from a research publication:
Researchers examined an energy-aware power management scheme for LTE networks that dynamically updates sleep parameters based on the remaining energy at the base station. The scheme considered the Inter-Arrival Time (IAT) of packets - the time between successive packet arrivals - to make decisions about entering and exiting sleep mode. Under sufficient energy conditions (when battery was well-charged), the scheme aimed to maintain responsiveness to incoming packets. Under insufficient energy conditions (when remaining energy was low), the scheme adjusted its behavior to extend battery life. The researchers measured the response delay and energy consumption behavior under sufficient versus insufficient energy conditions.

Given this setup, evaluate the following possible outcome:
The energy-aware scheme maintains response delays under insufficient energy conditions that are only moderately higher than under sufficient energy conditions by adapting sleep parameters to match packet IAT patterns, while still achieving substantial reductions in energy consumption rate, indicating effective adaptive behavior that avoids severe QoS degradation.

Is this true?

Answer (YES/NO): NO